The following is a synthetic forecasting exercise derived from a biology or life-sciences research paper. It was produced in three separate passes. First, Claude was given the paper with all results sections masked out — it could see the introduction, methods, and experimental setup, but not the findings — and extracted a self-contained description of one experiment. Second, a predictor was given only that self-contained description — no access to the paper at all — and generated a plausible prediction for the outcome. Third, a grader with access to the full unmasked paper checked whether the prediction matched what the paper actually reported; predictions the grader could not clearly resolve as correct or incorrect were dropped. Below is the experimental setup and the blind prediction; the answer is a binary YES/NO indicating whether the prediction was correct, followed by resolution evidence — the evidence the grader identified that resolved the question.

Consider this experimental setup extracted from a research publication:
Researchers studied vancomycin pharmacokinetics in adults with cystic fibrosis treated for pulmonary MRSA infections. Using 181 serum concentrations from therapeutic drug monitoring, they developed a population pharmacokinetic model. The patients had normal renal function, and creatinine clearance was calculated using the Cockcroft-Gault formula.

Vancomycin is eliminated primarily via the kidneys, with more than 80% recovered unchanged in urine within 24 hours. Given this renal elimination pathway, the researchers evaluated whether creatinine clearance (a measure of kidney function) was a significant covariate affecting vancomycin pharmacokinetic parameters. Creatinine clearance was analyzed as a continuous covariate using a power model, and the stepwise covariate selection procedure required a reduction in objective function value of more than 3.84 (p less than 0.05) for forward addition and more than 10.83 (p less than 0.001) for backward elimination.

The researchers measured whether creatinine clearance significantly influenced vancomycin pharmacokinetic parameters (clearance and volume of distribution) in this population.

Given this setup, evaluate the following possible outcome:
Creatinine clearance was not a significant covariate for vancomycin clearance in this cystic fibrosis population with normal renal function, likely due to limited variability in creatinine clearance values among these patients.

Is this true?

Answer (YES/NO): NO